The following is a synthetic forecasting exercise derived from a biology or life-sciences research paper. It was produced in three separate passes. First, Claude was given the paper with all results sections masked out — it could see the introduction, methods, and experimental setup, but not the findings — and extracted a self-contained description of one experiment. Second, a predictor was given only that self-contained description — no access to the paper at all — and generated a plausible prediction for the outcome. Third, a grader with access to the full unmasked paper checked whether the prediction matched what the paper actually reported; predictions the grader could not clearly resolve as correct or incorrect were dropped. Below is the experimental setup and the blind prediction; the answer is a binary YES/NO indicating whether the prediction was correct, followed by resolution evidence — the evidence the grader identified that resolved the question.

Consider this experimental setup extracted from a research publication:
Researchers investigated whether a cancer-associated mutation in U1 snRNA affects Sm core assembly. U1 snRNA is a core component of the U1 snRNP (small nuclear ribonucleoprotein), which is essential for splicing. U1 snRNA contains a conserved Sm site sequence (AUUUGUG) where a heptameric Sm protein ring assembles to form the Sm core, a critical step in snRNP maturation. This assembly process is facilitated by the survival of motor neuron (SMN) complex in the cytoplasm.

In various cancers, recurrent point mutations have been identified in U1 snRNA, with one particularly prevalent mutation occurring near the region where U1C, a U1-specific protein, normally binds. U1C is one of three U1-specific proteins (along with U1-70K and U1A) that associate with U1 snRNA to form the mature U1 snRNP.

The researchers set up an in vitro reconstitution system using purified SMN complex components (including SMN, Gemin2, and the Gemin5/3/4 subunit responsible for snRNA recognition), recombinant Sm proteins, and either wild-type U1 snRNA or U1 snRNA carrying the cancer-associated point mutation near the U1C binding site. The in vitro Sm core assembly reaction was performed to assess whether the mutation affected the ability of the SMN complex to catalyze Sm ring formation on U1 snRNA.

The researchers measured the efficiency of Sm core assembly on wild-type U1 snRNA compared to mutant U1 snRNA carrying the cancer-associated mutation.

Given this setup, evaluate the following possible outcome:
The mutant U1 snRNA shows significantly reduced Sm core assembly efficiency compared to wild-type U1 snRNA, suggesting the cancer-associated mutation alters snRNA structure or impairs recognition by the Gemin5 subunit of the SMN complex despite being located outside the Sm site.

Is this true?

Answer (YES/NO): NO